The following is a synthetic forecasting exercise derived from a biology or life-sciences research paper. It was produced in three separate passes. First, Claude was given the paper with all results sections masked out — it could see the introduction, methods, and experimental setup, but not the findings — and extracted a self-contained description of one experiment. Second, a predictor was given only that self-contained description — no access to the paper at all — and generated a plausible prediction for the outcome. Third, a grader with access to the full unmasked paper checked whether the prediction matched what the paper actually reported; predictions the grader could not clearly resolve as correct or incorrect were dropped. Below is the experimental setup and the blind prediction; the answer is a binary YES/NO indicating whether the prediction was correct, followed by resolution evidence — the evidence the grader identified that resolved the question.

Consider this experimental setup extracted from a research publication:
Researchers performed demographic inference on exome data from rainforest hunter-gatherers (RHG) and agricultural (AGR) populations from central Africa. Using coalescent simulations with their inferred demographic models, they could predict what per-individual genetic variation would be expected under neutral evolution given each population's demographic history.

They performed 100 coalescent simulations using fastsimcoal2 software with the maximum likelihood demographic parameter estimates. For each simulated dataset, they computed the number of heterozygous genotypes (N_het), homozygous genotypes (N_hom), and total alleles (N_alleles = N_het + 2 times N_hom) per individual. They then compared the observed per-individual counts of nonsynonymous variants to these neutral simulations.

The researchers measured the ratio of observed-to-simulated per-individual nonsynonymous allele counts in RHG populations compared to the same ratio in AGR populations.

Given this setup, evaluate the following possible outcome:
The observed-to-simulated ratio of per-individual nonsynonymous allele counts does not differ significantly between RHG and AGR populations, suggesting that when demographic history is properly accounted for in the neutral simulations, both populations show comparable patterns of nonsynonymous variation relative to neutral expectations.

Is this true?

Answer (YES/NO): YES